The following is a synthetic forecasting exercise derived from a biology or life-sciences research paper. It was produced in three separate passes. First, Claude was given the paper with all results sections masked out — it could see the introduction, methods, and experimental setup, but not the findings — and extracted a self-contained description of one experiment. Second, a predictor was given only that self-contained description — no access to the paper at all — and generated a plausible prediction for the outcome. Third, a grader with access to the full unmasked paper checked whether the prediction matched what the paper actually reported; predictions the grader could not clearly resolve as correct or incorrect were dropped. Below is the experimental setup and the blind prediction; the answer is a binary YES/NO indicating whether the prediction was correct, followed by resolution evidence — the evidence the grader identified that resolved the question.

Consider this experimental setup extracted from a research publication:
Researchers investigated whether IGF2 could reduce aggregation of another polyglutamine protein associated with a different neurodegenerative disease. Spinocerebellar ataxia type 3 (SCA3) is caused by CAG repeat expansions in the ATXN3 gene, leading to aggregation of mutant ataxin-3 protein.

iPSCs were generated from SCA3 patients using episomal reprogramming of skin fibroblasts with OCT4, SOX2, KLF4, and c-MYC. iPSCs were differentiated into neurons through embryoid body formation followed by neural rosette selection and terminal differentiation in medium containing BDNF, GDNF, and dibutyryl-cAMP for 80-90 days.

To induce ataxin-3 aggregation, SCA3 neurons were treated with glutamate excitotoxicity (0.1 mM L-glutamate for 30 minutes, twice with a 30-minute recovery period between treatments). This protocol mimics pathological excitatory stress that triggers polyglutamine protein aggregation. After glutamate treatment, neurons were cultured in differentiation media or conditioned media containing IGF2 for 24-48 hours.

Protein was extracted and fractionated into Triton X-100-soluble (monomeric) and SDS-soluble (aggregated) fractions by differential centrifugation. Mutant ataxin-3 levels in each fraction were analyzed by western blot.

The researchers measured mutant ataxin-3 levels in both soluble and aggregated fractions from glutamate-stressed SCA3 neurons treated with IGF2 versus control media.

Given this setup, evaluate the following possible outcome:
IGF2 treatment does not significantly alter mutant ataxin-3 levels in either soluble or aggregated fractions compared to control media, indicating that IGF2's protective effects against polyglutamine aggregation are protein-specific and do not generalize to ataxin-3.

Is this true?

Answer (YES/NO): NO